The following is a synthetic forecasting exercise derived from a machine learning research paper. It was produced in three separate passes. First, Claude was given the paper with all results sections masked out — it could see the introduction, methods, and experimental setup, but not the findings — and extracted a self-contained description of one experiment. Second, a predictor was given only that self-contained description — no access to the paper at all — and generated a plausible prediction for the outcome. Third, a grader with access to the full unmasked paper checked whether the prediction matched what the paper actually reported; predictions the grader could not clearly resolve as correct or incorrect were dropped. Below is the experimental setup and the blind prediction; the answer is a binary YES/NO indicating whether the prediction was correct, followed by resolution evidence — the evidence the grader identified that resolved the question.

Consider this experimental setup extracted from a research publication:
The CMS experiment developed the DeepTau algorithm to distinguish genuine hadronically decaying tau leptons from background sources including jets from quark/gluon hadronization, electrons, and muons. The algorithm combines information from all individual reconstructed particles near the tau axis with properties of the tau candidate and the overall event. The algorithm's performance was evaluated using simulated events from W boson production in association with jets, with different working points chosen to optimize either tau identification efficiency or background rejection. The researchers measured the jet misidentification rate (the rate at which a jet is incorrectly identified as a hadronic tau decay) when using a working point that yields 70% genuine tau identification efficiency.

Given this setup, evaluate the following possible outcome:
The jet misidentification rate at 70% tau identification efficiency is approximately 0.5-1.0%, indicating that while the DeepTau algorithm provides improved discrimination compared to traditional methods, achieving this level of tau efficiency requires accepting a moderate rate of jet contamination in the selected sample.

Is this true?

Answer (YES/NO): NO